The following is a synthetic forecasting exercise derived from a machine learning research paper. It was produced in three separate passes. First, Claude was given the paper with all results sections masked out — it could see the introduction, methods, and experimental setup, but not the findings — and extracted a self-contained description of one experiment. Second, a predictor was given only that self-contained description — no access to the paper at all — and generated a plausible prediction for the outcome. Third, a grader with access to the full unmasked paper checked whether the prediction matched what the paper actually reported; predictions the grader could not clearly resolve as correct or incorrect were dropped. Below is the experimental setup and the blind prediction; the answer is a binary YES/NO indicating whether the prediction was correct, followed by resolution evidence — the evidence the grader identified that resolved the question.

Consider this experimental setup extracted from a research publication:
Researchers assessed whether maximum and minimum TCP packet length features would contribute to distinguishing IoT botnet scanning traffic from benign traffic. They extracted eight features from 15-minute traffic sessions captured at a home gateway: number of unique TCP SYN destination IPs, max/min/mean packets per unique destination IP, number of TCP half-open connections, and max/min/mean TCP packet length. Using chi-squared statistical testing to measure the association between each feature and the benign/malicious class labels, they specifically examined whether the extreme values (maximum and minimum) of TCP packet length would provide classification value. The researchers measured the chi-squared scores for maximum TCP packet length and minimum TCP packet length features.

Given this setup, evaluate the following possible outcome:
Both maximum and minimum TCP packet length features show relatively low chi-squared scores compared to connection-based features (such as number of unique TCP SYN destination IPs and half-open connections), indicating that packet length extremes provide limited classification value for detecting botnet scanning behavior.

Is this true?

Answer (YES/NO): YES